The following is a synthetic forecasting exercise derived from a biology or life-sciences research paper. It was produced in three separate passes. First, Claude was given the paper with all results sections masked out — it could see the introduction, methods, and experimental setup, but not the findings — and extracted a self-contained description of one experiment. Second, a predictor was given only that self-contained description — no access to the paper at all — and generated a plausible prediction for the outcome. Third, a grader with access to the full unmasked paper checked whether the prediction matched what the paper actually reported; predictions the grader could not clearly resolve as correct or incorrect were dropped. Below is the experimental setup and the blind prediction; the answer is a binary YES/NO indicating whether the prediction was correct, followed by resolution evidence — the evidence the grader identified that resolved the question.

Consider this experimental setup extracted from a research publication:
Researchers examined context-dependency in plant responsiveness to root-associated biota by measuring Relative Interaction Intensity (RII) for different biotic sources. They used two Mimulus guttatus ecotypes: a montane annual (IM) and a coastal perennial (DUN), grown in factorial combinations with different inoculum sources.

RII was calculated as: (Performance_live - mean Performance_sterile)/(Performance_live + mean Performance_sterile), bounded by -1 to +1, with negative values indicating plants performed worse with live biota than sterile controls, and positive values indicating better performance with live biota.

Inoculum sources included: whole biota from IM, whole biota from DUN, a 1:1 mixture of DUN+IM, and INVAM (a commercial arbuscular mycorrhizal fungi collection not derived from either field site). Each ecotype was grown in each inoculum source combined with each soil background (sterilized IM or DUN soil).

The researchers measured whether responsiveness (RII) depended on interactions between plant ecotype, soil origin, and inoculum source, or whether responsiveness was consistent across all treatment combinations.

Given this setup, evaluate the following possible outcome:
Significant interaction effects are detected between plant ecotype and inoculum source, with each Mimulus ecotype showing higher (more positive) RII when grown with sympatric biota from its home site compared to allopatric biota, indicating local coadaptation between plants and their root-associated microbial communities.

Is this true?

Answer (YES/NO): NO